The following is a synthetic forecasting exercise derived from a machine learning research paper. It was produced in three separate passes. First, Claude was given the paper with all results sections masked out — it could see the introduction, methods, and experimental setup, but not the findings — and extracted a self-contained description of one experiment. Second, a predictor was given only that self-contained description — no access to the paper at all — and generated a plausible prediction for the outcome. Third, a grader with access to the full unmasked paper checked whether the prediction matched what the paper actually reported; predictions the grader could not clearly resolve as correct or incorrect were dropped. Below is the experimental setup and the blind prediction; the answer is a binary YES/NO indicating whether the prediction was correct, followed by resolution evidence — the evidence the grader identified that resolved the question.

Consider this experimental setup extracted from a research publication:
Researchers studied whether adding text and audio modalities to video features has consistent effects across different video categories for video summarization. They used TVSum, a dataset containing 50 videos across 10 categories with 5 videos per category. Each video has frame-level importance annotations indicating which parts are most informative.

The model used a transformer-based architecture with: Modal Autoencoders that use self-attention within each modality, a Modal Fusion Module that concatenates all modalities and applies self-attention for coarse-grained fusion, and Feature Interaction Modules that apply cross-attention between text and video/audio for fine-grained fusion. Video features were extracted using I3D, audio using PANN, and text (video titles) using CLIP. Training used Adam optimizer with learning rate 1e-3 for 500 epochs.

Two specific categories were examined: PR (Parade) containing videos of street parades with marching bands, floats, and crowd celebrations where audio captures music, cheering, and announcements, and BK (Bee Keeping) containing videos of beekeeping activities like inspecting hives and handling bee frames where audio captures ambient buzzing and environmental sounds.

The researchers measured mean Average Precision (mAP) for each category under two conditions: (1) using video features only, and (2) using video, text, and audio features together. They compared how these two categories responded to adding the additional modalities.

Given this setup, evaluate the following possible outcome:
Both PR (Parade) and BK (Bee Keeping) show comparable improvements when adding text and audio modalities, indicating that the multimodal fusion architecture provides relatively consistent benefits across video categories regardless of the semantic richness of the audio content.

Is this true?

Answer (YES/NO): NO